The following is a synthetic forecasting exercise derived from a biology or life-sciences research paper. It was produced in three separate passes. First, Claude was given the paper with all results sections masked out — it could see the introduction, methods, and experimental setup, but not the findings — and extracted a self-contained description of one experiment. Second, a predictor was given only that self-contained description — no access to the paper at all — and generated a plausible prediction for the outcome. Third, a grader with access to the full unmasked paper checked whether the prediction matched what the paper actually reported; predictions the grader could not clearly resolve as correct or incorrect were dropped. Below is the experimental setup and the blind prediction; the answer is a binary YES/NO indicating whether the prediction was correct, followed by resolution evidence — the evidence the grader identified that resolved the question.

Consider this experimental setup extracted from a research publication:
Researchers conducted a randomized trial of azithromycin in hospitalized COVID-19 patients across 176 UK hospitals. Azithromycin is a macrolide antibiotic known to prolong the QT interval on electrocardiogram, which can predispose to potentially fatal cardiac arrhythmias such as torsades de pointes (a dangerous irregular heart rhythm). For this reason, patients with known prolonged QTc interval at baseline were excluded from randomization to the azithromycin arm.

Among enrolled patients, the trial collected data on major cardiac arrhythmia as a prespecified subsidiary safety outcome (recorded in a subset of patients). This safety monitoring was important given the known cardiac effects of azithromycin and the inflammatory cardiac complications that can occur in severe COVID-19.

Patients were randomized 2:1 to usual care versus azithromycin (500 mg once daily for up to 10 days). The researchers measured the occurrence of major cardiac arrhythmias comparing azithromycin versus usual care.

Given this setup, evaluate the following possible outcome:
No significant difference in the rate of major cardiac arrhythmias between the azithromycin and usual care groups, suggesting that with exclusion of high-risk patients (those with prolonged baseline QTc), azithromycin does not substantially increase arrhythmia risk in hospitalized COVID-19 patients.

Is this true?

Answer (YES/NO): YES